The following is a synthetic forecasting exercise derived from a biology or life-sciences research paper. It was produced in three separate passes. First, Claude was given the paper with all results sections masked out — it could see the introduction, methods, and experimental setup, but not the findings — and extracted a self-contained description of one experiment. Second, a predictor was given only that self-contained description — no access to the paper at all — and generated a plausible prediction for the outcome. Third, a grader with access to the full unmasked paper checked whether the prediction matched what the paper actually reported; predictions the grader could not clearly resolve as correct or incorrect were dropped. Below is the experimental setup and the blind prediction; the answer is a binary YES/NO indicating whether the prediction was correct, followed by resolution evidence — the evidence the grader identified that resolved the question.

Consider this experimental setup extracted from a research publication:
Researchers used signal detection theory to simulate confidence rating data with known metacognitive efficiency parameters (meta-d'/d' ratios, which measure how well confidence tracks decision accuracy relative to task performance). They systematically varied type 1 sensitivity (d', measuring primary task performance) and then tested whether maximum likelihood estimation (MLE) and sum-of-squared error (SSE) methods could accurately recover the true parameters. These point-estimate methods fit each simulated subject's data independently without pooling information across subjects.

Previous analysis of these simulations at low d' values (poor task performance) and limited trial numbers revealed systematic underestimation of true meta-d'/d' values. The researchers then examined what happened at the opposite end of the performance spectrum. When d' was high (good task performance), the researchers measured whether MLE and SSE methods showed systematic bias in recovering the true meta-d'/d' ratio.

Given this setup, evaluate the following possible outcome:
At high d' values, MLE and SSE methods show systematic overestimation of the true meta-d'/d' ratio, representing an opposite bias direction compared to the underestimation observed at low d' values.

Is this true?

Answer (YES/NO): YES